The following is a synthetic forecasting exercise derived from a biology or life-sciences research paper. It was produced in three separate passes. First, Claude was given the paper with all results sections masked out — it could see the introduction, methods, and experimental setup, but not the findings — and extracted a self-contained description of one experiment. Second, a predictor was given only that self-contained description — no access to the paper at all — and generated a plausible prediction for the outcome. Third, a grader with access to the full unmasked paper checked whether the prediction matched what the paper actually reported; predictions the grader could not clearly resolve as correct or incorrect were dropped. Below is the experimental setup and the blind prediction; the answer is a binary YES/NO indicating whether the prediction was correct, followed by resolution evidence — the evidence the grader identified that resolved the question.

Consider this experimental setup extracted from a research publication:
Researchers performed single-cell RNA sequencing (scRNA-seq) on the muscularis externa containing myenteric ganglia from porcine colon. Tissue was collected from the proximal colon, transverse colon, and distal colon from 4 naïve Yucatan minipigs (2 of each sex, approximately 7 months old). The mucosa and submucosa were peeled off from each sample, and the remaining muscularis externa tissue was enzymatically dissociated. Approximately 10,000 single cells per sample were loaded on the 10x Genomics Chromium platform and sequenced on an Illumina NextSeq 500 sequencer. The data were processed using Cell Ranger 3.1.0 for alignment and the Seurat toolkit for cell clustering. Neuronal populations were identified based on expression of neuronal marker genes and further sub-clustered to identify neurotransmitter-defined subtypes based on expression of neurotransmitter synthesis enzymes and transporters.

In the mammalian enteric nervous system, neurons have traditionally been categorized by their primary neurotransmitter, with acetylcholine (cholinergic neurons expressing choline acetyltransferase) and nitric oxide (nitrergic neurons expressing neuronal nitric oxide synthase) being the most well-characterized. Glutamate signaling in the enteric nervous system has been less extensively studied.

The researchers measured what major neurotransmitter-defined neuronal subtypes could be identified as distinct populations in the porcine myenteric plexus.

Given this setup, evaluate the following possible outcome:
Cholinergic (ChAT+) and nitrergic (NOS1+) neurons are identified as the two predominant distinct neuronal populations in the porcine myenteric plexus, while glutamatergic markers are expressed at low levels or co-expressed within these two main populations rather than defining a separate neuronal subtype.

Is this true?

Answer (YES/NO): NO